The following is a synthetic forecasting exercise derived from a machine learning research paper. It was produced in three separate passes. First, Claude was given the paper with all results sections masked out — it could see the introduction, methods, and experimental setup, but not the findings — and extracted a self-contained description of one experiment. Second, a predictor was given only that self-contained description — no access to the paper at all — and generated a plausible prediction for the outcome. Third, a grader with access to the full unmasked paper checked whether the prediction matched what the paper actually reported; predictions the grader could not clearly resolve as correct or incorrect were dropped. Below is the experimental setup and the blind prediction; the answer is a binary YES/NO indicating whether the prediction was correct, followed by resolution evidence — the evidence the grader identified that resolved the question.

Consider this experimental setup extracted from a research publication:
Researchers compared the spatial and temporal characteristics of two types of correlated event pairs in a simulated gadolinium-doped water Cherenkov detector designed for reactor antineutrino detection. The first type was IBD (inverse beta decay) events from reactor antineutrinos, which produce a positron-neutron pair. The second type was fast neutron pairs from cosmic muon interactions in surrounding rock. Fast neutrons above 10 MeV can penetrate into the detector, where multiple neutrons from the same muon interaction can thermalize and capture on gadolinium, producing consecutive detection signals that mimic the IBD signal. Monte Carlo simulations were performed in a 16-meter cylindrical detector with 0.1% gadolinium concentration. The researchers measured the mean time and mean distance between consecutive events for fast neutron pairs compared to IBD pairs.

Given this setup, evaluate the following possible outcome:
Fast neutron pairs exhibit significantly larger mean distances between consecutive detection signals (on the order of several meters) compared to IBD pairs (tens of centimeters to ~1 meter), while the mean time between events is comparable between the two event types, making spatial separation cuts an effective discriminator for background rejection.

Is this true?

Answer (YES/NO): NO